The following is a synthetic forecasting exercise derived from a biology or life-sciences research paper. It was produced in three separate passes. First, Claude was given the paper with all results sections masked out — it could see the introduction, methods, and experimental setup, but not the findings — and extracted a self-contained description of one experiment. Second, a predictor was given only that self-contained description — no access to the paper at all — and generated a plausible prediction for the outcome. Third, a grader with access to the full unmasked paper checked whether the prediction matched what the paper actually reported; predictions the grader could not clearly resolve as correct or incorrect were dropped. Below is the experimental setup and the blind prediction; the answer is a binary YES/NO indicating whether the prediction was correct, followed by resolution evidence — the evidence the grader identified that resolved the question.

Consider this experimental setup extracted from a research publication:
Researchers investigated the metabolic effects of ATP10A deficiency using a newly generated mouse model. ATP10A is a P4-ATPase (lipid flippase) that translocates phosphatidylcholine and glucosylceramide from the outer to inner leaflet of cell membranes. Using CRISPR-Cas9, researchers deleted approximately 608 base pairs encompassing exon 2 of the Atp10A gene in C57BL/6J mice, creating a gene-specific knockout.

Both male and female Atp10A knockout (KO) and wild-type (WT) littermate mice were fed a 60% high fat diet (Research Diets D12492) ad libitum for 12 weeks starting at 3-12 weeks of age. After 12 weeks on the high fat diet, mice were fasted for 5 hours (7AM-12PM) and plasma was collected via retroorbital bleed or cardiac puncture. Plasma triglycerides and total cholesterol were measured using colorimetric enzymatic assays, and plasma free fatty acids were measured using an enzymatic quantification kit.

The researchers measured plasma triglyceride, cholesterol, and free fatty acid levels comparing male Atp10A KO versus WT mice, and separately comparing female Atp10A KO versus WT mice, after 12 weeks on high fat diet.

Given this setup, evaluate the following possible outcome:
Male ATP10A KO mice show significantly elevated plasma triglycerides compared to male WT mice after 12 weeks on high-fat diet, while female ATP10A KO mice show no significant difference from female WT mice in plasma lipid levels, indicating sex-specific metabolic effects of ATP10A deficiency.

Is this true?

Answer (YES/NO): NO